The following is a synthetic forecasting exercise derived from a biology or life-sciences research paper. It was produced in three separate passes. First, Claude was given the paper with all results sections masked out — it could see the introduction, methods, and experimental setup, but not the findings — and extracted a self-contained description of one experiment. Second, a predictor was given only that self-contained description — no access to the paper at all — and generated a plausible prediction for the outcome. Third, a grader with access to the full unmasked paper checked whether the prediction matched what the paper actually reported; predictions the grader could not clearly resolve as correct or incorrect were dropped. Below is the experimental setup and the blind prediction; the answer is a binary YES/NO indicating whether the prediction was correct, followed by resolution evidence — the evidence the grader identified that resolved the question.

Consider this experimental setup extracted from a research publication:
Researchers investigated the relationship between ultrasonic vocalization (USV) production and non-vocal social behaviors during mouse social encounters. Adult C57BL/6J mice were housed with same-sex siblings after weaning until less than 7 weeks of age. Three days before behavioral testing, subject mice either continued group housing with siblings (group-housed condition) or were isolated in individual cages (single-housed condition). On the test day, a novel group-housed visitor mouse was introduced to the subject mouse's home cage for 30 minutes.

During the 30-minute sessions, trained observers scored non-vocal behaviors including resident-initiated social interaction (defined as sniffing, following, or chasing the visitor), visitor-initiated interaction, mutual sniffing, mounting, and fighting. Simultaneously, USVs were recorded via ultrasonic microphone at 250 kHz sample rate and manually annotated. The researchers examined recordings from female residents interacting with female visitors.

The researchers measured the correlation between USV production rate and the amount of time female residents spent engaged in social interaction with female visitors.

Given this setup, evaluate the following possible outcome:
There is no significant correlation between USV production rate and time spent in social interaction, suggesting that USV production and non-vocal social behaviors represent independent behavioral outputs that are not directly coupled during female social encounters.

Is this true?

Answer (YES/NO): NO